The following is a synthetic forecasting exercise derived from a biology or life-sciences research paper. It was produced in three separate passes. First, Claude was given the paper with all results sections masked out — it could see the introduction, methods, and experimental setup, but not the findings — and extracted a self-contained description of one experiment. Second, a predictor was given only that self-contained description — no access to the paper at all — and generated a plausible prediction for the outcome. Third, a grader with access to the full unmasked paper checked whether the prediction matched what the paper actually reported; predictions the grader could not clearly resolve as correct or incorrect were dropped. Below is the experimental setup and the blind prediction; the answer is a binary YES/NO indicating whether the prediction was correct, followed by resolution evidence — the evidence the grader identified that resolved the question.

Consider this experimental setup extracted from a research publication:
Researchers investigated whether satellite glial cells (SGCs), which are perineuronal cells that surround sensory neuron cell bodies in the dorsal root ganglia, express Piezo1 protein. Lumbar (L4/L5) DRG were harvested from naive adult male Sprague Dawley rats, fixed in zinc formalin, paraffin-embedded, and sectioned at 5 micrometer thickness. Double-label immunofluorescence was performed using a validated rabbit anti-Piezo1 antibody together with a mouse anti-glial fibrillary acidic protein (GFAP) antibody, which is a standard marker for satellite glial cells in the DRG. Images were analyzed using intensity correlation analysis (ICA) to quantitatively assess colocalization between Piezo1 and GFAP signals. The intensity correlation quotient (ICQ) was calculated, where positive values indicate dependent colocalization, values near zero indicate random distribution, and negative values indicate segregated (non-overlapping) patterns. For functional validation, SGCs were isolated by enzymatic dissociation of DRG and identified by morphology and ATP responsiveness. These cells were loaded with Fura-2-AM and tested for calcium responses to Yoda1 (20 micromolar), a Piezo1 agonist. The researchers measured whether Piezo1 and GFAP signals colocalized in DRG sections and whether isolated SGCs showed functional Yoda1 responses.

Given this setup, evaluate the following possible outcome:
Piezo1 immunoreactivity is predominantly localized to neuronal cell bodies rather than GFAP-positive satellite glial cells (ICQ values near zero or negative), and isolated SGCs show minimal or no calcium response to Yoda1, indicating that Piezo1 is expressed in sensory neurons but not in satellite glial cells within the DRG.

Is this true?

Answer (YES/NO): NO